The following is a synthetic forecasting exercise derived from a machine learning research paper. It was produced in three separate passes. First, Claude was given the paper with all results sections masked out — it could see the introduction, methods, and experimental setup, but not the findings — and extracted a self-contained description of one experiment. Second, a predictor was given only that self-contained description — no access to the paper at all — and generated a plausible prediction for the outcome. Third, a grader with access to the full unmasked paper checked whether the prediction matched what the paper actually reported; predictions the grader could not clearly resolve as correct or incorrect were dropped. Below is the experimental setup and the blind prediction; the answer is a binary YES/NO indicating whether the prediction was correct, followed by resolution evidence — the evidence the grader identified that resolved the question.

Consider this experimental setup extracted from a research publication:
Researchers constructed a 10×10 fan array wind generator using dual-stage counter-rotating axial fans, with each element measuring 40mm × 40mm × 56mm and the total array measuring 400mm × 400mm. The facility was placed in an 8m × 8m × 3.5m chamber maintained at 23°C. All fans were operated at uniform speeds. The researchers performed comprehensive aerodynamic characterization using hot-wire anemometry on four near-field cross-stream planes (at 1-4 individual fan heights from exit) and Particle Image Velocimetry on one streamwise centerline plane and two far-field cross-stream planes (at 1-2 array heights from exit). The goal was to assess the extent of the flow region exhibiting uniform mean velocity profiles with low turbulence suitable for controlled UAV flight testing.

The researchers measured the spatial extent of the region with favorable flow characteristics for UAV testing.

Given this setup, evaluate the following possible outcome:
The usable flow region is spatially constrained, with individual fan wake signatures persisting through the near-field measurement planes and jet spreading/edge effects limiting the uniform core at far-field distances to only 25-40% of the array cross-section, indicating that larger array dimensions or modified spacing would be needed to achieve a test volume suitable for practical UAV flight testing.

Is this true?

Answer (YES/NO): YES